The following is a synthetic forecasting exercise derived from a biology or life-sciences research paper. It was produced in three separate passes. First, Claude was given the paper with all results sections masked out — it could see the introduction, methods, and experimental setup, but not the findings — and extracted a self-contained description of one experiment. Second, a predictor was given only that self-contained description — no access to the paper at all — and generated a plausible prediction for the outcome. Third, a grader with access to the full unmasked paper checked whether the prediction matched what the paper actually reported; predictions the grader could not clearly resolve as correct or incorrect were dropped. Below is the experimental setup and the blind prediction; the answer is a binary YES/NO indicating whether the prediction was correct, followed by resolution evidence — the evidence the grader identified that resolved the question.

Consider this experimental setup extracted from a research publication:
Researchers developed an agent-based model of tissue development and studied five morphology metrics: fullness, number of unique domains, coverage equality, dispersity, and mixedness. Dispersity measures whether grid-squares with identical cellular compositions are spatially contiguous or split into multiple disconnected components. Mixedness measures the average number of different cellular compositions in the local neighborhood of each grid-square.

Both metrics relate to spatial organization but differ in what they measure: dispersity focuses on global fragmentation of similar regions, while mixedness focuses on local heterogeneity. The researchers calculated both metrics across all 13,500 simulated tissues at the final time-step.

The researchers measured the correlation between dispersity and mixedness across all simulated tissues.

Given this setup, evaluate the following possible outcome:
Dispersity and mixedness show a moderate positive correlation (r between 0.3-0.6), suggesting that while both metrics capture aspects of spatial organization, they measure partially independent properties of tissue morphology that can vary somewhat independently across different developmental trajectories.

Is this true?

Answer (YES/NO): NO